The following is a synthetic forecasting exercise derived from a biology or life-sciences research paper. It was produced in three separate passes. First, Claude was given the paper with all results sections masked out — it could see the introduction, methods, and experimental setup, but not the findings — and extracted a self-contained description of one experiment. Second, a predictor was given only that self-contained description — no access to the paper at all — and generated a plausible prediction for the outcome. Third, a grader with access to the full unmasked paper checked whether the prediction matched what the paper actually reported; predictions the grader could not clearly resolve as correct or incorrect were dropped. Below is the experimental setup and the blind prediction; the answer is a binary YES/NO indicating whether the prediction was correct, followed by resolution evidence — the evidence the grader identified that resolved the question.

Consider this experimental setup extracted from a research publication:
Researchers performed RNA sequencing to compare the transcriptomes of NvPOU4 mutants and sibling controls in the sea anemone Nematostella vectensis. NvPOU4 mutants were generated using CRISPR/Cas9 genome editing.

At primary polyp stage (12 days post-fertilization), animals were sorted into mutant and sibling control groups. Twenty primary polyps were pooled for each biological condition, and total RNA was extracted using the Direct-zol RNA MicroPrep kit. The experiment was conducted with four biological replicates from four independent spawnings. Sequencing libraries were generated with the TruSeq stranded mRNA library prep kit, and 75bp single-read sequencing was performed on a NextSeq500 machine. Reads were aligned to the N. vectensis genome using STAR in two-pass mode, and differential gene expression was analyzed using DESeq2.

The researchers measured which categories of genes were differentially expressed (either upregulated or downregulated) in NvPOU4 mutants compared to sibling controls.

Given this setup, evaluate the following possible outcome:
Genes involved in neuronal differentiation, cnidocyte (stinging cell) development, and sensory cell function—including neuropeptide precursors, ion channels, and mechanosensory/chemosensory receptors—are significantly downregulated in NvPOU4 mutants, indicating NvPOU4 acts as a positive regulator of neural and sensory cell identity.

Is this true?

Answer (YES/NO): NO